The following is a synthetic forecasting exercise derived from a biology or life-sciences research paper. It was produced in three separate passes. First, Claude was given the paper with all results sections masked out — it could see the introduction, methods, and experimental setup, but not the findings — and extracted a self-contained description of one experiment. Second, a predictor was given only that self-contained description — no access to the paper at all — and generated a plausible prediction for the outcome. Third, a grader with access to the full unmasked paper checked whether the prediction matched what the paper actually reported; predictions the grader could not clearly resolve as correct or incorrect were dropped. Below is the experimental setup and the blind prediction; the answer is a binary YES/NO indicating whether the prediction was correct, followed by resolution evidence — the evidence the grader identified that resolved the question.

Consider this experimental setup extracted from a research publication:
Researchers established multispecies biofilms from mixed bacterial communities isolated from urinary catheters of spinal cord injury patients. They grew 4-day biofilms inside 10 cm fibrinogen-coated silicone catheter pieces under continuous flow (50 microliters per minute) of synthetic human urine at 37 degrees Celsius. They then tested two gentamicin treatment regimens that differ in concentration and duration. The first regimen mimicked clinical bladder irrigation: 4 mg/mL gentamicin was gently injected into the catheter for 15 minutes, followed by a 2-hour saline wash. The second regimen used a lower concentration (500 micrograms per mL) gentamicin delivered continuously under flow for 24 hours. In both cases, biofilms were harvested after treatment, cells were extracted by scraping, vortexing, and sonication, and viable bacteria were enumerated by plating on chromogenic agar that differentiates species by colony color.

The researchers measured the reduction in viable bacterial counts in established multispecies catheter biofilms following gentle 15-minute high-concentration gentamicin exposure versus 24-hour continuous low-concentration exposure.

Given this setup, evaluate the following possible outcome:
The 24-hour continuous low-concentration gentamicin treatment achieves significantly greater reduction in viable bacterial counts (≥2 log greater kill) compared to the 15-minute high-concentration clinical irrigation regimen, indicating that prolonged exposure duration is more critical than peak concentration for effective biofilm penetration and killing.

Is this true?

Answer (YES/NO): NO